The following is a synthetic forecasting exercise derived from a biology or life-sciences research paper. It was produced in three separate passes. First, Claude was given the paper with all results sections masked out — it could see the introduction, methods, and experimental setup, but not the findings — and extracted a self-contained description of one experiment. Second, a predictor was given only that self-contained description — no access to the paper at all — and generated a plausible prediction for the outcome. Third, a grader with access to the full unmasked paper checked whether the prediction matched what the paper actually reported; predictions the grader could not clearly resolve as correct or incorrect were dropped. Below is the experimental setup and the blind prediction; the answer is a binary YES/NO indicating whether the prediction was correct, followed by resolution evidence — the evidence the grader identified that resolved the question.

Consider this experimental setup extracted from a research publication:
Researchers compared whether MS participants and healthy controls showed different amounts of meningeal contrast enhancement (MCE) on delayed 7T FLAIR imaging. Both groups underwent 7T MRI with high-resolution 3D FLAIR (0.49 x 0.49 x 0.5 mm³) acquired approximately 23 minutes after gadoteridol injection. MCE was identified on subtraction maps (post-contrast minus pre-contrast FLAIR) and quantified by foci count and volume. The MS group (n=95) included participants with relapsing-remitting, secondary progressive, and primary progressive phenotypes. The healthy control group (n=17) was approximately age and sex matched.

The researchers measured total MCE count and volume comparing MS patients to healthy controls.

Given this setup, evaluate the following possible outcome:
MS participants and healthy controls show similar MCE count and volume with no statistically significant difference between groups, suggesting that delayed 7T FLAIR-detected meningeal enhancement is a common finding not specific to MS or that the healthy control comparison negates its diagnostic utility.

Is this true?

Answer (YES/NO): YES